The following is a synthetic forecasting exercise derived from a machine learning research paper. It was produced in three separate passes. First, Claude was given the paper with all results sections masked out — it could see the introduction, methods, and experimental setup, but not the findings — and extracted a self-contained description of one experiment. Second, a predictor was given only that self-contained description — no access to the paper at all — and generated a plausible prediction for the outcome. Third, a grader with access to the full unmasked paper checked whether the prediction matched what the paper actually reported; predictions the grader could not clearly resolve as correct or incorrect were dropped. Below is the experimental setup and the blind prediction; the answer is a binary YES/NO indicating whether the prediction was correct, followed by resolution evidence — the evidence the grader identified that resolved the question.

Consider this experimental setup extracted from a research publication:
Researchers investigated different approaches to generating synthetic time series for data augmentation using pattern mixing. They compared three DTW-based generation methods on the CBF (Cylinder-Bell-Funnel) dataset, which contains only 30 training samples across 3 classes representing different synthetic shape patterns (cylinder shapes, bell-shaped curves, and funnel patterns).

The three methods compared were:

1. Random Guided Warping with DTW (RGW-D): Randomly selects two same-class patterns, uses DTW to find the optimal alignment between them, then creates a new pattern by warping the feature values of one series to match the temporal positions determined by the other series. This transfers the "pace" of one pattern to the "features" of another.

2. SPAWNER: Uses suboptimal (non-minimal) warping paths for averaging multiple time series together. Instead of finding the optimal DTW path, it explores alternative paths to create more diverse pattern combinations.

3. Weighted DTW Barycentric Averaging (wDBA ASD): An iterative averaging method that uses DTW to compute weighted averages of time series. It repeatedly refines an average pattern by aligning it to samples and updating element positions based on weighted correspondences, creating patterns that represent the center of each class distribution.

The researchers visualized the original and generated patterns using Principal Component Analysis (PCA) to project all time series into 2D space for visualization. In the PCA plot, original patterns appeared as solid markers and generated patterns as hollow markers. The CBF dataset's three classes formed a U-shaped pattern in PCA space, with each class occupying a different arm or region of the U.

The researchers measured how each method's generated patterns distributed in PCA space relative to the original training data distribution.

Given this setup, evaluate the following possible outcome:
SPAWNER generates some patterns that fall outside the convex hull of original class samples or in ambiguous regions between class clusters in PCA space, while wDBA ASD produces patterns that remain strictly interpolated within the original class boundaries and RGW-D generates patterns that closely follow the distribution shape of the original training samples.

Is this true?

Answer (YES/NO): NO